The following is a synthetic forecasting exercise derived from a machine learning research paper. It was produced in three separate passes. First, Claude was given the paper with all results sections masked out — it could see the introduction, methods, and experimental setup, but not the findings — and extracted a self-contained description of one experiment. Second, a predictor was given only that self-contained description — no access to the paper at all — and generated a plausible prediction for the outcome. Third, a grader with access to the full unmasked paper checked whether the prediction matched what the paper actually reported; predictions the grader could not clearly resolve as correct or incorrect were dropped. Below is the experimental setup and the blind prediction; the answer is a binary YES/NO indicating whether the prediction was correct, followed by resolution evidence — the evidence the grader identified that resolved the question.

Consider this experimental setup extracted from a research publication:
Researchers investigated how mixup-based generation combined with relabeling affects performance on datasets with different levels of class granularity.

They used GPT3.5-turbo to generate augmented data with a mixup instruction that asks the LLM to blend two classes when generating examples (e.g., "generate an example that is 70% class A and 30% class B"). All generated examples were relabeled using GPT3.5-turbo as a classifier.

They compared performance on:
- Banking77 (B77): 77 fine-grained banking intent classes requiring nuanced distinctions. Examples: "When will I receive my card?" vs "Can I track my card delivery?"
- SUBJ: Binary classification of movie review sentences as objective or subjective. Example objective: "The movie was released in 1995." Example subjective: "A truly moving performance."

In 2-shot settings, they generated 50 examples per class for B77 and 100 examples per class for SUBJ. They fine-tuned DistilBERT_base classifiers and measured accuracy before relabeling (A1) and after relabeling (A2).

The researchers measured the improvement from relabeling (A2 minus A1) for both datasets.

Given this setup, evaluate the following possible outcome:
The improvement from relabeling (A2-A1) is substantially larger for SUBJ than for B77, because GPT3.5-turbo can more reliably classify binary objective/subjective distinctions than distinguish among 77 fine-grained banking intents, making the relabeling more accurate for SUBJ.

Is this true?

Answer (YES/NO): YES